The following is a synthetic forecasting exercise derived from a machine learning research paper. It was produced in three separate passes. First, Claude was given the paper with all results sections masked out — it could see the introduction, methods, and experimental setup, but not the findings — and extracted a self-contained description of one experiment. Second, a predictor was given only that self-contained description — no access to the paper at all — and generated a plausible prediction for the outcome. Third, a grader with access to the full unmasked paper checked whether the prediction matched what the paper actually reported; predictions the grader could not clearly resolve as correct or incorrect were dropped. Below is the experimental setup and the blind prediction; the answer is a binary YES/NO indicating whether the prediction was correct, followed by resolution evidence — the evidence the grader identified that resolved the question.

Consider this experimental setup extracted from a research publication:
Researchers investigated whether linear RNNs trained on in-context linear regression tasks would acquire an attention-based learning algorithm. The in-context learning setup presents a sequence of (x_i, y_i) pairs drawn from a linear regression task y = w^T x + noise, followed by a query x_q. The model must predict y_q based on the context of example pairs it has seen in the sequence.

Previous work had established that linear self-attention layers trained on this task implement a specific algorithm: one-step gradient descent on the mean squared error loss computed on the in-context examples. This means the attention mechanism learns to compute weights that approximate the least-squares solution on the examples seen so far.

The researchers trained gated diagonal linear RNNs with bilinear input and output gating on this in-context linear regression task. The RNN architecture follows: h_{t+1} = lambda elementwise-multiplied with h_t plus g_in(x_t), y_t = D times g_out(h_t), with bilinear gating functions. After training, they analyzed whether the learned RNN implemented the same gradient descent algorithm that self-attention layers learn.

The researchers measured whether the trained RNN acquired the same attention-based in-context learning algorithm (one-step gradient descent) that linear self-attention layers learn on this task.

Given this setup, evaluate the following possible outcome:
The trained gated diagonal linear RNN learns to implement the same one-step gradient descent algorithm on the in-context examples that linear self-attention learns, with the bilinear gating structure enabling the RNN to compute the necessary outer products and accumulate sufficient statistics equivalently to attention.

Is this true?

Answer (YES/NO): YES